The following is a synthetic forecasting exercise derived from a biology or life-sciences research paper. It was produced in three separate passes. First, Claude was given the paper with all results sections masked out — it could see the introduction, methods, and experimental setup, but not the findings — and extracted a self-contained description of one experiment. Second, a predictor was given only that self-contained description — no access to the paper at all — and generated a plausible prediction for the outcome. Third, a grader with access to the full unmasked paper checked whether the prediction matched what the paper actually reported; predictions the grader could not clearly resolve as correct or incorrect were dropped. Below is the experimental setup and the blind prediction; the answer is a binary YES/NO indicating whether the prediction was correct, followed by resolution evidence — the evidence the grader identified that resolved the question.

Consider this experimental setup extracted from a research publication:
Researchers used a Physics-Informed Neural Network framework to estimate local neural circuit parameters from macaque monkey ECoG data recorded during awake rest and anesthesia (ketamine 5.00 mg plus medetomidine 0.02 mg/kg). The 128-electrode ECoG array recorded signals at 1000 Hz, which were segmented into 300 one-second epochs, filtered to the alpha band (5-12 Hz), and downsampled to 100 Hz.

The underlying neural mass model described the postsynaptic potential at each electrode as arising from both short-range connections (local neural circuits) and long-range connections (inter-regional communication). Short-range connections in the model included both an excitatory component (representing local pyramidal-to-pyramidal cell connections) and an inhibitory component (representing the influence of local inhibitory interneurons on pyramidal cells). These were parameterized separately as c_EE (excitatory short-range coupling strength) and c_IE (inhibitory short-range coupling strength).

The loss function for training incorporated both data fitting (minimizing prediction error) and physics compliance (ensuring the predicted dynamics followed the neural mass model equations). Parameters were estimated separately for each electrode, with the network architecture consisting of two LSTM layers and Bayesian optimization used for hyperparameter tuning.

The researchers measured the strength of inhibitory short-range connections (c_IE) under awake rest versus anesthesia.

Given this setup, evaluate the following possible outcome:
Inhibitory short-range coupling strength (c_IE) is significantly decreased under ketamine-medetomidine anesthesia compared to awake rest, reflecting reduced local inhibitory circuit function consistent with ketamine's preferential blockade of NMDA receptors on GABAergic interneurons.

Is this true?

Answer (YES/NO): NO